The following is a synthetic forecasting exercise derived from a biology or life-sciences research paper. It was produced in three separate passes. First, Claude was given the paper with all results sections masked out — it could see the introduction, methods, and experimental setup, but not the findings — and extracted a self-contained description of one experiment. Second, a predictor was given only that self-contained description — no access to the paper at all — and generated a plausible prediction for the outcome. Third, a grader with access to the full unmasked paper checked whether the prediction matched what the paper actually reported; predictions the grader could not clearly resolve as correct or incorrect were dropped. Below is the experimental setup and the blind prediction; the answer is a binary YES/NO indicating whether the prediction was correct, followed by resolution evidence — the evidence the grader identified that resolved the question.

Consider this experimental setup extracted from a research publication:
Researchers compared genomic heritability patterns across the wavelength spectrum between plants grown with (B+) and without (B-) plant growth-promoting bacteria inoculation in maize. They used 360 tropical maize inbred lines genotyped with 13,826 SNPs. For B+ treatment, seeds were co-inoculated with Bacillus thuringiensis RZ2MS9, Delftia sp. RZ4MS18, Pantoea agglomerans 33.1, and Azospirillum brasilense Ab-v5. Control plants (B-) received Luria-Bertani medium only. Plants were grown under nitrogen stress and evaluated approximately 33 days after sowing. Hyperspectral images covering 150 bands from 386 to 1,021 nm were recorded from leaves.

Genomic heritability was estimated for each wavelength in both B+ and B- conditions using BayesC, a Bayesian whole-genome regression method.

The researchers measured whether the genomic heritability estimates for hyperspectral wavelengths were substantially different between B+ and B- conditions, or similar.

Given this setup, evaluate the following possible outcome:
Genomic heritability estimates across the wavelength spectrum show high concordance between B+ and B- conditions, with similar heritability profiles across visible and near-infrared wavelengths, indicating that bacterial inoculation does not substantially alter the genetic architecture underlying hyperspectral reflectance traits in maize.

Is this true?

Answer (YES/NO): YES